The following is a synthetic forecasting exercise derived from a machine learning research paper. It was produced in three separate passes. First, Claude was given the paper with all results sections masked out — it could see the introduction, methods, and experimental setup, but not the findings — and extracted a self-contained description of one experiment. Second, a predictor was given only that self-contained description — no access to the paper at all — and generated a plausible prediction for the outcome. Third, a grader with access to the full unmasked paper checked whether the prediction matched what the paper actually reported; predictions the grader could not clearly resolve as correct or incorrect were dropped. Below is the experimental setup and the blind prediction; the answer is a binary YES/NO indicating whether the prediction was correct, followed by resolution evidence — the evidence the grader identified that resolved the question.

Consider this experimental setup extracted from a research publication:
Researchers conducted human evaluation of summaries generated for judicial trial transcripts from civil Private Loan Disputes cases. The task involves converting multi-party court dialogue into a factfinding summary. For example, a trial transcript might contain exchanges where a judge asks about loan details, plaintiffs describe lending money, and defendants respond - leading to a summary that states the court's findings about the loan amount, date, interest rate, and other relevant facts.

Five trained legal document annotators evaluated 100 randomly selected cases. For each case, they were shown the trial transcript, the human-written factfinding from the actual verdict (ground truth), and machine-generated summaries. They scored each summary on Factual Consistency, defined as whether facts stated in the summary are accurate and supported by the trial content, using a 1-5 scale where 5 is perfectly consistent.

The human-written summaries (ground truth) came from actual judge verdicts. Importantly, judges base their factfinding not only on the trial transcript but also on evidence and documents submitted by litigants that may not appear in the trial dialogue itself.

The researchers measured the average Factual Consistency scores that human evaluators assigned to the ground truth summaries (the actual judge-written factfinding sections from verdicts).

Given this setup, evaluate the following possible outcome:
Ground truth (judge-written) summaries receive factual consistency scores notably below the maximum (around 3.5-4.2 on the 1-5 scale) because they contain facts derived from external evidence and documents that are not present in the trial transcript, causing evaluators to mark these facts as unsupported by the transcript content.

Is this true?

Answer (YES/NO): NO